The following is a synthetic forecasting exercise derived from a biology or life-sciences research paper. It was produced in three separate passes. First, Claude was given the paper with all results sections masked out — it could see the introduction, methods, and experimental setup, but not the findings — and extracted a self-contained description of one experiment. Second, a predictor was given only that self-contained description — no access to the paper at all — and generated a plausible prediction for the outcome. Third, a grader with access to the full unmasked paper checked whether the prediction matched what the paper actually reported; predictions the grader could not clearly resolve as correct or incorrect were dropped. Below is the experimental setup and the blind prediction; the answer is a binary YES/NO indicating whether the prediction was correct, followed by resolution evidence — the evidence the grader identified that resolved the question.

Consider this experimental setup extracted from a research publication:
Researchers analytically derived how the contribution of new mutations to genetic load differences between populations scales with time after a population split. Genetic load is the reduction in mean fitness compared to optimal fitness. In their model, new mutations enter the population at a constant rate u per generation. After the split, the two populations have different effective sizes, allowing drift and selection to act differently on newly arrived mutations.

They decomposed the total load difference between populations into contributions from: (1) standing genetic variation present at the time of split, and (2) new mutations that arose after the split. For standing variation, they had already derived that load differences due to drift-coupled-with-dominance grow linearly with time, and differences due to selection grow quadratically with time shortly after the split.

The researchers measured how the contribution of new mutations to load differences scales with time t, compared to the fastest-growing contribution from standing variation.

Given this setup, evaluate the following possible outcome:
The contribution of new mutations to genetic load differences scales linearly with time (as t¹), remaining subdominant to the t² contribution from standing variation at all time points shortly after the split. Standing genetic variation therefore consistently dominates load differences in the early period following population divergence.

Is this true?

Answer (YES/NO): NO